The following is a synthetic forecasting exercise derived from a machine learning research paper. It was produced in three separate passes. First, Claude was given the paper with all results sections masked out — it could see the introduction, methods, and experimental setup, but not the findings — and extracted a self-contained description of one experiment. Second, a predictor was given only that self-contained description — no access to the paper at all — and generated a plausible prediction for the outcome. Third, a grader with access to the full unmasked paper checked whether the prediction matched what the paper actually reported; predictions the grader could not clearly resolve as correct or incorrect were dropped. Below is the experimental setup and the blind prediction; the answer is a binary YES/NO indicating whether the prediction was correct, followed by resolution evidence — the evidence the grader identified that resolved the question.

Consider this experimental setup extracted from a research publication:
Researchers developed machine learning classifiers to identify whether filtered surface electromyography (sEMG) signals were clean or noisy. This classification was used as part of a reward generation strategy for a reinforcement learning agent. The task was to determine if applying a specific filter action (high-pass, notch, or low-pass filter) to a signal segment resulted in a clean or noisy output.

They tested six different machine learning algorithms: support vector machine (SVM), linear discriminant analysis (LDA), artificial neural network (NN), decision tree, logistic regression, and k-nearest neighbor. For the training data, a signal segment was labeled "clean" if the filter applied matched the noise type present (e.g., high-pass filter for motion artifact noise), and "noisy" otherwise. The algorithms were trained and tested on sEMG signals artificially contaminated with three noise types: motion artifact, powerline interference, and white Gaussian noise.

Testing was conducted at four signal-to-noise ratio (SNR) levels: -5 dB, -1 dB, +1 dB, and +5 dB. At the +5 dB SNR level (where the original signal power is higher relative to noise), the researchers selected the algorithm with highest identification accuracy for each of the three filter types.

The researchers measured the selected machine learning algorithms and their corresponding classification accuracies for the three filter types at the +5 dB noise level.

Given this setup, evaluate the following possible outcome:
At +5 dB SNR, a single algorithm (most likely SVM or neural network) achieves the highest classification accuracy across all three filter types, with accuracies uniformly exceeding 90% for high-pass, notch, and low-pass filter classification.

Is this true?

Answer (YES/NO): NO